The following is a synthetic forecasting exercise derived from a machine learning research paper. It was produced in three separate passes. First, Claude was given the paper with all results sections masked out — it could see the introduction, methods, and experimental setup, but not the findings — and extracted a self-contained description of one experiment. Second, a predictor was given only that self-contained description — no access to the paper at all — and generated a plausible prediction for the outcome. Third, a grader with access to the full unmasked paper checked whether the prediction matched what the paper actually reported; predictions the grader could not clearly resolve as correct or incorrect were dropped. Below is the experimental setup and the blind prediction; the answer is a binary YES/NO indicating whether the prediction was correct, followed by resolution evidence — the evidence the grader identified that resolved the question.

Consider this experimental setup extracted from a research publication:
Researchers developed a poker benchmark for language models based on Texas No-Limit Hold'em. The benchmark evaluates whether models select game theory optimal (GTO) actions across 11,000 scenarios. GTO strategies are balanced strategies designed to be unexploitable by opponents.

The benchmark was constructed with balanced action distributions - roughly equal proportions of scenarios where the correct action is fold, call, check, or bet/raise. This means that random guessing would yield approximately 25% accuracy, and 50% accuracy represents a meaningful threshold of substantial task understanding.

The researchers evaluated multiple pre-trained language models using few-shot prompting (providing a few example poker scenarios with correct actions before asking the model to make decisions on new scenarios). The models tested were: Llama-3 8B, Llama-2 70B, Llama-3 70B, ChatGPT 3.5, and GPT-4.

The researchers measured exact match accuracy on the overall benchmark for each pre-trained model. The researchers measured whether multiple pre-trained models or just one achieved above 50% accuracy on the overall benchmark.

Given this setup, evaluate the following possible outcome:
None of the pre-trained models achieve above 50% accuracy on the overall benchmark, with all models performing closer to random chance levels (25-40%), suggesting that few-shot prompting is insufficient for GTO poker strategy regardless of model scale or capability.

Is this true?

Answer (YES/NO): NO